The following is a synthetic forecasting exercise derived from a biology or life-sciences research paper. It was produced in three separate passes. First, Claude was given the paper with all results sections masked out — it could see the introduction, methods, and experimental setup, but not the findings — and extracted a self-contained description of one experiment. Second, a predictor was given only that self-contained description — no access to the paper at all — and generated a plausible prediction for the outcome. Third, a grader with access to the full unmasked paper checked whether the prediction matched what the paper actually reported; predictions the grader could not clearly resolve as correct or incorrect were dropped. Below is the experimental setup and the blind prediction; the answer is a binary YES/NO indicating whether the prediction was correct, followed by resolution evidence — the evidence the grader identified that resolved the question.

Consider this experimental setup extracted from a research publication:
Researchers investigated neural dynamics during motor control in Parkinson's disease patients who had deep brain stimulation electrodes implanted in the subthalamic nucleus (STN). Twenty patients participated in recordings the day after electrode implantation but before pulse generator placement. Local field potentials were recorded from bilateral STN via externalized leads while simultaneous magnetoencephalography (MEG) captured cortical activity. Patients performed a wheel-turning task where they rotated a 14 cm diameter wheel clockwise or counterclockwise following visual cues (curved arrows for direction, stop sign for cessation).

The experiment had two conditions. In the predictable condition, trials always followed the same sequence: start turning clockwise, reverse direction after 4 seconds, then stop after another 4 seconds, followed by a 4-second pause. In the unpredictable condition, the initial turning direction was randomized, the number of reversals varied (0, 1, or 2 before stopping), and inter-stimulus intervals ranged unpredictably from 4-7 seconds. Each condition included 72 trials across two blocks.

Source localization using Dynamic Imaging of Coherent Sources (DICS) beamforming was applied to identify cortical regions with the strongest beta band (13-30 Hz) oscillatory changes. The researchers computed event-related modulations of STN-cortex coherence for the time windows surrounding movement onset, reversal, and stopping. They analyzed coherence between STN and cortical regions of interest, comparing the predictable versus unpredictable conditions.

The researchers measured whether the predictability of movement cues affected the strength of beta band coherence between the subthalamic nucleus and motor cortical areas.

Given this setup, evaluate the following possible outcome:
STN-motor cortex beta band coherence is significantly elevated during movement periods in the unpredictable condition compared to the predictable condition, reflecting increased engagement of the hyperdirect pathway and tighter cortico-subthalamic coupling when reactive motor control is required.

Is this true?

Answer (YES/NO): NO